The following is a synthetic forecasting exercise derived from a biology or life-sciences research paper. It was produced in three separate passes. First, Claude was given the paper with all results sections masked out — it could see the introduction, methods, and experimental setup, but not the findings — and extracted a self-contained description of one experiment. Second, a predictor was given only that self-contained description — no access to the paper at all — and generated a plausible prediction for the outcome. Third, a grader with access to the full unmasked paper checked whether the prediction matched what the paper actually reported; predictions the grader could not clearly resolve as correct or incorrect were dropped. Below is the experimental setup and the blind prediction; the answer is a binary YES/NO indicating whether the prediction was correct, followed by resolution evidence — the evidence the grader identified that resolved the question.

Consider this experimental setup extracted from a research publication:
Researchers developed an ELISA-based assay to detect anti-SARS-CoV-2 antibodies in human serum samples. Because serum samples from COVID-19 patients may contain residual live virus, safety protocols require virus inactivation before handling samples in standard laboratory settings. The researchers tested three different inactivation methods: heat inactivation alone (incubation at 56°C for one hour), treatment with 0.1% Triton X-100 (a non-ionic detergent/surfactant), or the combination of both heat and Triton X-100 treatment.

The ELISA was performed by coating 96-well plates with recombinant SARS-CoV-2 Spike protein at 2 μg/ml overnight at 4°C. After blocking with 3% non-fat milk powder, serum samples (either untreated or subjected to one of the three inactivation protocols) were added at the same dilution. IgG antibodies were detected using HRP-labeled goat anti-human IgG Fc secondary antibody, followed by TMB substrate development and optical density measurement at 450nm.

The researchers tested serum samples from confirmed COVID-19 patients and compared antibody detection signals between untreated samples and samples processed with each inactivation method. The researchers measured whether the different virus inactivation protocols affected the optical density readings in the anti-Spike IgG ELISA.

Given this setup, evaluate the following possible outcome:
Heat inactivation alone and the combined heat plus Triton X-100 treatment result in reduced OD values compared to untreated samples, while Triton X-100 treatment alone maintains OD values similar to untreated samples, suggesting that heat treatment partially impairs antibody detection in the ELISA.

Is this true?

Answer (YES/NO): NO